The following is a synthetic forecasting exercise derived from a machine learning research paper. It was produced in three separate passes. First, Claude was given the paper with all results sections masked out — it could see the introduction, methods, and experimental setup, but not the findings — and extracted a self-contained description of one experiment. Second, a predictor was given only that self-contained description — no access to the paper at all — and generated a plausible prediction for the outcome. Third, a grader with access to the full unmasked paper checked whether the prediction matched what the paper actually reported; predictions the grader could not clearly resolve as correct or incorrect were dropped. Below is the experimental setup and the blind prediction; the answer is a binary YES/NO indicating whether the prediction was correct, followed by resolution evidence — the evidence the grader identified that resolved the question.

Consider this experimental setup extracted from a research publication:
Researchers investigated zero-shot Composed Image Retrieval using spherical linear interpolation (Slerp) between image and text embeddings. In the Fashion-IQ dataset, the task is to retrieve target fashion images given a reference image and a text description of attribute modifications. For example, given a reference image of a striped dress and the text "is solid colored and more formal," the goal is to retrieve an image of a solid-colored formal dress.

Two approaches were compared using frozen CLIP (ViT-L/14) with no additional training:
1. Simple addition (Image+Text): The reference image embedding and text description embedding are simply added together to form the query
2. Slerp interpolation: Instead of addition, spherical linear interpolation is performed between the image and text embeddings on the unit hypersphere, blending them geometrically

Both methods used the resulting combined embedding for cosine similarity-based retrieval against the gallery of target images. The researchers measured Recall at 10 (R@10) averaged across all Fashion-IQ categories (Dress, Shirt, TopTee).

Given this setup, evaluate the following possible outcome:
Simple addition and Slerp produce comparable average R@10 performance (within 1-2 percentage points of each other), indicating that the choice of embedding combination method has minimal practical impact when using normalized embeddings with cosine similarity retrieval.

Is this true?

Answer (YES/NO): NO